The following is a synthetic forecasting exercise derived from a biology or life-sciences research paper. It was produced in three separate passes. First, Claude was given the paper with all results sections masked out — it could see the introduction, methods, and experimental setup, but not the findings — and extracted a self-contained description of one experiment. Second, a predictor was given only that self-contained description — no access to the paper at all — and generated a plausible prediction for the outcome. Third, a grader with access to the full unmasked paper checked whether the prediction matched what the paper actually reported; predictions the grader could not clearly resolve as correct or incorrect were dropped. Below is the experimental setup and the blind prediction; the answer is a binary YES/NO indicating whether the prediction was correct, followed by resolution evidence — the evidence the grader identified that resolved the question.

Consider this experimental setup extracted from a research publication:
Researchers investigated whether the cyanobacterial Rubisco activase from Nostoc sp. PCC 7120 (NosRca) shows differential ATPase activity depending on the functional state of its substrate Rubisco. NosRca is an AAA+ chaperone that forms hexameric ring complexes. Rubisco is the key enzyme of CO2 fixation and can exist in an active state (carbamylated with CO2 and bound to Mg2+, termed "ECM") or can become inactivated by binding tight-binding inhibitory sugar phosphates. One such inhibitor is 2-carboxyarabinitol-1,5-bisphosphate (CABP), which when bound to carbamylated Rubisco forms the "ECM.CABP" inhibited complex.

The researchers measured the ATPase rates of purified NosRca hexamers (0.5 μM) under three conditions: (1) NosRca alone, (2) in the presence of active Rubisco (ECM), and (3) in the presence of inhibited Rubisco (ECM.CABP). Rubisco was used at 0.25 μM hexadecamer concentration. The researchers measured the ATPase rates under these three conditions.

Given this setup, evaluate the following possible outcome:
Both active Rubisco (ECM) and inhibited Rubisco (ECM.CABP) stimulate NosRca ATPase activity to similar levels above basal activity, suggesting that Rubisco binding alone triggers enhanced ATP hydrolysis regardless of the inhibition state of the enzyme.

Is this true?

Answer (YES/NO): NO